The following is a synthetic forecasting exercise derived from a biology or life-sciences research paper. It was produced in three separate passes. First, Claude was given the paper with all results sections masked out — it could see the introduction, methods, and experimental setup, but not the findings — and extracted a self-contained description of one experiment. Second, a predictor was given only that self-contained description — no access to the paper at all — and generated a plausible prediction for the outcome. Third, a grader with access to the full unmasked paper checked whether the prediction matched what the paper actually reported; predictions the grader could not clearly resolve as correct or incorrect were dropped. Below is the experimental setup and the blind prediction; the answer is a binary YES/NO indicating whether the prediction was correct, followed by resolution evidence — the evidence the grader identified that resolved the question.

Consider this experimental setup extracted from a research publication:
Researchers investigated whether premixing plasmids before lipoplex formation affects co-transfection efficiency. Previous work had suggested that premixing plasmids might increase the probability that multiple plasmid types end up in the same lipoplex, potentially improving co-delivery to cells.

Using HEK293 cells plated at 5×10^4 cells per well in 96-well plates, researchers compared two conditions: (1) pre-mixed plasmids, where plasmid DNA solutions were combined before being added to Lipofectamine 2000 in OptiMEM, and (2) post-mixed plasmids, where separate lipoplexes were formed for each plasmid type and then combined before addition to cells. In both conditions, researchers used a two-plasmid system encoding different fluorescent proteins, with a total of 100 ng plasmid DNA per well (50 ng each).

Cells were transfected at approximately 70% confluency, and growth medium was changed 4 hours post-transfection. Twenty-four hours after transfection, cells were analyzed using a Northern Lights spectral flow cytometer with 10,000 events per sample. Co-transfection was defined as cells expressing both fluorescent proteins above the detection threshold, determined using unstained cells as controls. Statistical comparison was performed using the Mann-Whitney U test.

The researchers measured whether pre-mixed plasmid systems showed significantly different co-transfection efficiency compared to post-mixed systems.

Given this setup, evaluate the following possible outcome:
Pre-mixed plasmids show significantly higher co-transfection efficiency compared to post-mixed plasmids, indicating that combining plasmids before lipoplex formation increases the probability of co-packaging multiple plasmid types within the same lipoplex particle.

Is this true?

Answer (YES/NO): YES